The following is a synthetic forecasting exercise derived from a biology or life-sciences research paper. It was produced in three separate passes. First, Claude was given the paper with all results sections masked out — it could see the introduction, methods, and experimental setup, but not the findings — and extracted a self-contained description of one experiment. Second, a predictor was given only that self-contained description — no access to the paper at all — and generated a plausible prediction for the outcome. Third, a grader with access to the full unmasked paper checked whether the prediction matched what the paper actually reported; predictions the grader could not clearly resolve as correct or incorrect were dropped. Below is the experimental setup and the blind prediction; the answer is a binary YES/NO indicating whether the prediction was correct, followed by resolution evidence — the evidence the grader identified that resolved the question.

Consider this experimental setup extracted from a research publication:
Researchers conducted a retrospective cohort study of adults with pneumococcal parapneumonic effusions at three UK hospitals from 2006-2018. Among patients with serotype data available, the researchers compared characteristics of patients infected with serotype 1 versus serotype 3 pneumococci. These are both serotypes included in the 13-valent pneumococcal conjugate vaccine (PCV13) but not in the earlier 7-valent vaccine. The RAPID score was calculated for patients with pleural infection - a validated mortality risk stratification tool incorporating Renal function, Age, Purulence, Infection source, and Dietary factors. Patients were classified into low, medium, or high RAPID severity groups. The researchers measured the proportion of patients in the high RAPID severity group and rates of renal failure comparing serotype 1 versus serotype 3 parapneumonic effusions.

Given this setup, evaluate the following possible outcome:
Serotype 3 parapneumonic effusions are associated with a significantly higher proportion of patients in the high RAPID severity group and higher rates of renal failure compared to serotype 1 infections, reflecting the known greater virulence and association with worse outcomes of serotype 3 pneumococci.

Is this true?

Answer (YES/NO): NO